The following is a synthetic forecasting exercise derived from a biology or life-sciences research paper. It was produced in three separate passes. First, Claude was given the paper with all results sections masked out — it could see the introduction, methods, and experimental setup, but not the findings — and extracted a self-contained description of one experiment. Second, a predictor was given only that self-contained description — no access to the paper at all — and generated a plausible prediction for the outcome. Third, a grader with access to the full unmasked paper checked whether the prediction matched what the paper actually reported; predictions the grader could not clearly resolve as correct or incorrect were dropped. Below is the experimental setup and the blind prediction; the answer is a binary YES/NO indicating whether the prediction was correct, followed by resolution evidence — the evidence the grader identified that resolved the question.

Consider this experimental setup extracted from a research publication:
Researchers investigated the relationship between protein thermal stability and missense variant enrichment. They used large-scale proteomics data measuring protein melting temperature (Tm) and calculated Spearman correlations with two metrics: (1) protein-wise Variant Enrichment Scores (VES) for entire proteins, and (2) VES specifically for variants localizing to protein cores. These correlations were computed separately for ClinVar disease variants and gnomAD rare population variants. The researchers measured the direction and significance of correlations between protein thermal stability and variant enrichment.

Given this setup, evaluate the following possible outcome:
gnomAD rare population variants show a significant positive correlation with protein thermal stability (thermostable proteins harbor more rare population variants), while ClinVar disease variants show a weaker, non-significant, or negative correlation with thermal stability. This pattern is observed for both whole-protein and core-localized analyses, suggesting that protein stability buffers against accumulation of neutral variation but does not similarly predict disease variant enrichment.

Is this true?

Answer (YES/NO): NO